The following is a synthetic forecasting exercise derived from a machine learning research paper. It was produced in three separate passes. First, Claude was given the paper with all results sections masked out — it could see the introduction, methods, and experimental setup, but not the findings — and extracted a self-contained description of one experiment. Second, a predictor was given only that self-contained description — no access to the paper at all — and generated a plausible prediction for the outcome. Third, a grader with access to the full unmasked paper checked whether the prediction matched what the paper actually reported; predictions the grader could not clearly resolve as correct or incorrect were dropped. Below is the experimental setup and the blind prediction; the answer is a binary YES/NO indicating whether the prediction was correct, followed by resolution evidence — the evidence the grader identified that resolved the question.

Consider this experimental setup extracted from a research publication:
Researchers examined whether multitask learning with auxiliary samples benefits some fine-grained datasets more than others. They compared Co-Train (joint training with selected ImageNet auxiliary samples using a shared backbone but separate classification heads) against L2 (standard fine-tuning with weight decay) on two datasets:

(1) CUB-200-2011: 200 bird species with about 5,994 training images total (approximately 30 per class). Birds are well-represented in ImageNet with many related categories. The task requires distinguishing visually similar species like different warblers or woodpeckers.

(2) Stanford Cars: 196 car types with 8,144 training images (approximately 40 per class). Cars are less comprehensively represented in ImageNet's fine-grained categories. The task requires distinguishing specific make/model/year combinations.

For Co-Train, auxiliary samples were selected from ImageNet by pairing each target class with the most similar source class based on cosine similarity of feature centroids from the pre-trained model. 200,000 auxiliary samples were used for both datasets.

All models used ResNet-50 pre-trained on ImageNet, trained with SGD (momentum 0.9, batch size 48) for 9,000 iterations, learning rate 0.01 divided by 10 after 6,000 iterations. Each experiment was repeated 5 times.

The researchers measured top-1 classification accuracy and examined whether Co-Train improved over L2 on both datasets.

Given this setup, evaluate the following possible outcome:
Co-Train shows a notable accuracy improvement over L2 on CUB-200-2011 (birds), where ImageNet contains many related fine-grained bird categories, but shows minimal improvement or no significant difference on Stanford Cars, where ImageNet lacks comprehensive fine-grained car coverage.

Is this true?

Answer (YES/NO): NO